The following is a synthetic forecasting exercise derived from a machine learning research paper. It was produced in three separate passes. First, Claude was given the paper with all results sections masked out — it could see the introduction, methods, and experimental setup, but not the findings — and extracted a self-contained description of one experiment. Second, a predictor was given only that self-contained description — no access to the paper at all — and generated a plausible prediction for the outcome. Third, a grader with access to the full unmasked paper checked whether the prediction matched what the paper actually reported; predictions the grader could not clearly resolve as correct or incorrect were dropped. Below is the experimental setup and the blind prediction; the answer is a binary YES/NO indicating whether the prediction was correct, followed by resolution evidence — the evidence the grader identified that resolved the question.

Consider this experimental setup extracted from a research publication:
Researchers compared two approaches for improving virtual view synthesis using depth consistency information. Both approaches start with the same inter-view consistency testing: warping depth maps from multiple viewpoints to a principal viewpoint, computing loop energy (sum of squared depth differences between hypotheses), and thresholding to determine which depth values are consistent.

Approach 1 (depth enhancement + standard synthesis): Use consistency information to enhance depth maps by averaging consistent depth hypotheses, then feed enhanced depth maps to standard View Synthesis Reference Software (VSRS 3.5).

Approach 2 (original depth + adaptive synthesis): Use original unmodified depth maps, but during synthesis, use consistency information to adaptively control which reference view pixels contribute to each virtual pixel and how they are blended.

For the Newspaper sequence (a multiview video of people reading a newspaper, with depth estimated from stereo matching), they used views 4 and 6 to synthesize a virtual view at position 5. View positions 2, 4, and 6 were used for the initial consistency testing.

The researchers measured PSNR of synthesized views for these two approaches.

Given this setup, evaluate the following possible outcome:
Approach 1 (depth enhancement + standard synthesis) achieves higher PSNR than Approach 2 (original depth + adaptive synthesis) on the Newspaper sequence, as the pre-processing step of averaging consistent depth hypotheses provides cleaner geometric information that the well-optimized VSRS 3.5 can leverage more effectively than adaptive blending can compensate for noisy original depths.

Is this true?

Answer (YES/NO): NO